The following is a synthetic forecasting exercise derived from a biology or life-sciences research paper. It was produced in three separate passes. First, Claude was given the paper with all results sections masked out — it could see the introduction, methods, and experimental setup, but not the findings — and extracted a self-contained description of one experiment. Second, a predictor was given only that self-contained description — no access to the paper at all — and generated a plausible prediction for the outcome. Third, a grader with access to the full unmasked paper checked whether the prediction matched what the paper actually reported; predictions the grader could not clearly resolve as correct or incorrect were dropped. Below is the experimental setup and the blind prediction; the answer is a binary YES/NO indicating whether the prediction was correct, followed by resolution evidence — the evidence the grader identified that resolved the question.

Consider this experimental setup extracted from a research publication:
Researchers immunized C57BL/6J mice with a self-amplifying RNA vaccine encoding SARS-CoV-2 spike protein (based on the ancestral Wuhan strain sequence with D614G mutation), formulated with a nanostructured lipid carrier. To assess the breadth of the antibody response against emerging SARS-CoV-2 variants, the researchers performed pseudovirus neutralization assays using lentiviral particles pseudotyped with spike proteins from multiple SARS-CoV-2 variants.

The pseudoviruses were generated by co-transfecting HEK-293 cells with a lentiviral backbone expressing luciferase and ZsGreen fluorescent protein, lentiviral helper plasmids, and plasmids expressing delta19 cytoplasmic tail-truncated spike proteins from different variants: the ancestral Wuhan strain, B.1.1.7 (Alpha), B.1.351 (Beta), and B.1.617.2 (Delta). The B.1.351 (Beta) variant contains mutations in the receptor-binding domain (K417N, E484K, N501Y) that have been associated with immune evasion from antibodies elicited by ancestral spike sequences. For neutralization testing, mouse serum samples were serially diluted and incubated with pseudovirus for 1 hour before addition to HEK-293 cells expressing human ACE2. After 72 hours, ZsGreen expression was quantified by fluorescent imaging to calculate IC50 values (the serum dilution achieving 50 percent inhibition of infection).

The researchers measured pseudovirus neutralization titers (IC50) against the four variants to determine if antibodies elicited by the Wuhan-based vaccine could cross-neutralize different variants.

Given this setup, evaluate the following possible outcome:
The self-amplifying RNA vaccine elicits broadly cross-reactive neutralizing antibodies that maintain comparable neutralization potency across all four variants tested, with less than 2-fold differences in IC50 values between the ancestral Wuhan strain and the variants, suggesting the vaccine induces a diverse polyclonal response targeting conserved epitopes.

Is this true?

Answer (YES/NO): NO